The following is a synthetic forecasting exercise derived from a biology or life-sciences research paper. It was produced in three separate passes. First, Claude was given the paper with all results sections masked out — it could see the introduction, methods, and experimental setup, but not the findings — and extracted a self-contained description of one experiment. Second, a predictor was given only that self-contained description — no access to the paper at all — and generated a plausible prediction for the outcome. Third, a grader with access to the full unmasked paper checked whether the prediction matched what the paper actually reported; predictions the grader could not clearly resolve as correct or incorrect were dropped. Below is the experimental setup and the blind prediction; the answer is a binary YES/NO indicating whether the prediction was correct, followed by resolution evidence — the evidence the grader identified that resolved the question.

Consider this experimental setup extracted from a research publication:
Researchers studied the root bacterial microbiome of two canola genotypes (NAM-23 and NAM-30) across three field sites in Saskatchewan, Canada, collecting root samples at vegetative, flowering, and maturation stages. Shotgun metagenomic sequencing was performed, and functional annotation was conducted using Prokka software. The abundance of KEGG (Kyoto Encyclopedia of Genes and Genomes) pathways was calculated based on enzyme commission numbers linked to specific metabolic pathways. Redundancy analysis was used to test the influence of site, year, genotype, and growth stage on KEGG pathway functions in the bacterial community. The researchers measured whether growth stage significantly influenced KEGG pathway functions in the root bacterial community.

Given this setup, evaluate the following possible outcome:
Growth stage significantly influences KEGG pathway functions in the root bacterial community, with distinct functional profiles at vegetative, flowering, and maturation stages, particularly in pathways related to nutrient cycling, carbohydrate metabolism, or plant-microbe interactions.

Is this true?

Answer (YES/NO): NO